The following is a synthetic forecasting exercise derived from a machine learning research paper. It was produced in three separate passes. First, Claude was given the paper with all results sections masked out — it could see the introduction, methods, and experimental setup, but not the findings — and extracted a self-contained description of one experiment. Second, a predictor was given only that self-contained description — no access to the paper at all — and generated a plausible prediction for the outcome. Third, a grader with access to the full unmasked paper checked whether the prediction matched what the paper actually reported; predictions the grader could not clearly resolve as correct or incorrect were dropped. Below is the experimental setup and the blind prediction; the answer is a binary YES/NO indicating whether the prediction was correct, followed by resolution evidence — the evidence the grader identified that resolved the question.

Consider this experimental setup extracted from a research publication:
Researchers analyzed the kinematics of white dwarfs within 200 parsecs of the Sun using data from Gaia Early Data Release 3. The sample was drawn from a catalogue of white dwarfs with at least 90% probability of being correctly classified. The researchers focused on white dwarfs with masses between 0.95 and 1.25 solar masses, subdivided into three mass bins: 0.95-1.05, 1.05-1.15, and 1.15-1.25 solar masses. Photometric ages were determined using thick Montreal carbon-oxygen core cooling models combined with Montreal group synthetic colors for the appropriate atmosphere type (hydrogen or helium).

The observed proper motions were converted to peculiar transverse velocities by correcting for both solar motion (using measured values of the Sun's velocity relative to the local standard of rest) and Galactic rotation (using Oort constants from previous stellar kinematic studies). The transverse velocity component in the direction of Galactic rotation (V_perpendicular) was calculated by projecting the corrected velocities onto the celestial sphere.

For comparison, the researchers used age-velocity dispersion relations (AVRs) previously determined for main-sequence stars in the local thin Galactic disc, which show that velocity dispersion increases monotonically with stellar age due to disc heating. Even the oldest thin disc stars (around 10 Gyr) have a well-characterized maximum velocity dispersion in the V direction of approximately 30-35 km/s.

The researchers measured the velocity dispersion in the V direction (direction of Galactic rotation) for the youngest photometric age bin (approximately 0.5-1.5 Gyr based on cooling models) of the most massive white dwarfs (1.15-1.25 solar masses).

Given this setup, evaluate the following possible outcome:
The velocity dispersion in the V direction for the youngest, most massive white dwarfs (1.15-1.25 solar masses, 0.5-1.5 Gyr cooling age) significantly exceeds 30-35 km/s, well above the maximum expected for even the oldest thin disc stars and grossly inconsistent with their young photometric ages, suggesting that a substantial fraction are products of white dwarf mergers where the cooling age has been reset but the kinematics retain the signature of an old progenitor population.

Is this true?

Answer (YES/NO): NO